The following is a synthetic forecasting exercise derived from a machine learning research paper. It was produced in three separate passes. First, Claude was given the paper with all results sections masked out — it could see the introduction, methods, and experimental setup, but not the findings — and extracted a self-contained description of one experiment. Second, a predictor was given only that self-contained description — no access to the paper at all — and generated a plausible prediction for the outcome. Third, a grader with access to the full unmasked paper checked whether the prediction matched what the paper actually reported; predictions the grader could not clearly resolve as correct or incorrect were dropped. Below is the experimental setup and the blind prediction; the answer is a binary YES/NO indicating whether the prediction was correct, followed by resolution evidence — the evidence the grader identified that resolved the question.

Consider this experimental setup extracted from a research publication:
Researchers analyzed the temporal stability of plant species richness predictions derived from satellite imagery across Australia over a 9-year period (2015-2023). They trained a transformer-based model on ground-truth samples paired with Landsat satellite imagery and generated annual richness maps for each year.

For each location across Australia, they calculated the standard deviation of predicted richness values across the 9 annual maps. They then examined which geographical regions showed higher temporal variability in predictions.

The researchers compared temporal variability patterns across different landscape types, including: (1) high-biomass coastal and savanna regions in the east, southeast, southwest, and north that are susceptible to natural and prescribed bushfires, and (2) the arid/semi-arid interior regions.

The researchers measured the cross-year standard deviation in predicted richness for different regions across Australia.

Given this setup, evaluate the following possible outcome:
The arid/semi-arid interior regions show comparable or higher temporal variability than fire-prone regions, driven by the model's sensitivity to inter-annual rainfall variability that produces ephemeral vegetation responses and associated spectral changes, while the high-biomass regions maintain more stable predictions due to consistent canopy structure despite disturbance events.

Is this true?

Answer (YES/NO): NO